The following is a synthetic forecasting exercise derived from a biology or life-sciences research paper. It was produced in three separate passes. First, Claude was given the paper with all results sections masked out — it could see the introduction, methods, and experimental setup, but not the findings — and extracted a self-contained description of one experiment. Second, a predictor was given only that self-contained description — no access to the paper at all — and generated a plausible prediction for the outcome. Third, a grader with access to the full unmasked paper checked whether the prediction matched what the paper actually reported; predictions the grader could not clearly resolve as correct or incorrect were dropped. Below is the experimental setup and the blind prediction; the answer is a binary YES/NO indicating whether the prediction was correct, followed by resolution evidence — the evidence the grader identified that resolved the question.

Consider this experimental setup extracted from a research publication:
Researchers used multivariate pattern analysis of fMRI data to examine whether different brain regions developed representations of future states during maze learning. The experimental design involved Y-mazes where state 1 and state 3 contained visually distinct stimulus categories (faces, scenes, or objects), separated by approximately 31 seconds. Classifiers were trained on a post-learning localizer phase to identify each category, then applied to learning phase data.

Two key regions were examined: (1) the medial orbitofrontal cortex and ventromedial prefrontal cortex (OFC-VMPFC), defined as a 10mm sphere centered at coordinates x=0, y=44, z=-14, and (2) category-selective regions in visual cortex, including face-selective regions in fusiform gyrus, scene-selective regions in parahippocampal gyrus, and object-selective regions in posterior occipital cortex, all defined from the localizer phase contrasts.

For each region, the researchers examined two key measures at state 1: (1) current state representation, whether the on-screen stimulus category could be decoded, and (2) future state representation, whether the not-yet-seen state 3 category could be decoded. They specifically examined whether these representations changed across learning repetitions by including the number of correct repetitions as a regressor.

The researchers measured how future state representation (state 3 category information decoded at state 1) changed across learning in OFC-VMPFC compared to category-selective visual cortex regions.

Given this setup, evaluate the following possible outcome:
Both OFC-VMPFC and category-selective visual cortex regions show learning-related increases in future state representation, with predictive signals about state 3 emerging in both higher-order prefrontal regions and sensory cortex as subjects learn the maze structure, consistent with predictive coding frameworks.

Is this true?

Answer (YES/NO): NO